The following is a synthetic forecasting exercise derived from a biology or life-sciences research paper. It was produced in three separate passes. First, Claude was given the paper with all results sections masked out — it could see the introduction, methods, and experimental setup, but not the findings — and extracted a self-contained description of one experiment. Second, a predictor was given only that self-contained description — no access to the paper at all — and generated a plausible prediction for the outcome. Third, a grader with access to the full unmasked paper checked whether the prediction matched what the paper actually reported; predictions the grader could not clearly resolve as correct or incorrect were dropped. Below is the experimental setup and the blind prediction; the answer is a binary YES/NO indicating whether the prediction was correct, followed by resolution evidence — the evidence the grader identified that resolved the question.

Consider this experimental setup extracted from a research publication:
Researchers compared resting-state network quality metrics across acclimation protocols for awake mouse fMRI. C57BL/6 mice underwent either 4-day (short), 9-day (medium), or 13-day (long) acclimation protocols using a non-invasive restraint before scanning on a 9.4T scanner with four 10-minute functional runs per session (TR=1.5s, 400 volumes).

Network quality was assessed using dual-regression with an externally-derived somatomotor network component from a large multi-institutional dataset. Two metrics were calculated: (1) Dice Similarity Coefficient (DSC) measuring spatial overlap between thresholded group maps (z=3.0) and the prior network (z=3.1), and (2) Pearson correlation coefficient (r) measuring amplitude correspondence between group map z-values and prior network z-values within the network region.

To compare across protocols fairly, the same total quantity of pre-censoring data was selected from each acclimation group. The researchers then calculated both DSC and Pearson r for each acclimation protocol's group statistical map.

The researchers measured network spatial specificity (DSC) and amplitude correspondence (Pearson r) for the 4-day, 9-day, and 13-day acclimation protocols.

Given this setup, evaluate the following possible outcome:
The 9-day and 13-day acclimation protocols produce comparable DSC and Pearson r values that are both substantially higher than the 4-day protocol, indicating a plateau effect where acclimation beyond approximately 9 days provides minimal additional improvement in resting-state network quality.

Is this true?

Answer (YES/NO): NO